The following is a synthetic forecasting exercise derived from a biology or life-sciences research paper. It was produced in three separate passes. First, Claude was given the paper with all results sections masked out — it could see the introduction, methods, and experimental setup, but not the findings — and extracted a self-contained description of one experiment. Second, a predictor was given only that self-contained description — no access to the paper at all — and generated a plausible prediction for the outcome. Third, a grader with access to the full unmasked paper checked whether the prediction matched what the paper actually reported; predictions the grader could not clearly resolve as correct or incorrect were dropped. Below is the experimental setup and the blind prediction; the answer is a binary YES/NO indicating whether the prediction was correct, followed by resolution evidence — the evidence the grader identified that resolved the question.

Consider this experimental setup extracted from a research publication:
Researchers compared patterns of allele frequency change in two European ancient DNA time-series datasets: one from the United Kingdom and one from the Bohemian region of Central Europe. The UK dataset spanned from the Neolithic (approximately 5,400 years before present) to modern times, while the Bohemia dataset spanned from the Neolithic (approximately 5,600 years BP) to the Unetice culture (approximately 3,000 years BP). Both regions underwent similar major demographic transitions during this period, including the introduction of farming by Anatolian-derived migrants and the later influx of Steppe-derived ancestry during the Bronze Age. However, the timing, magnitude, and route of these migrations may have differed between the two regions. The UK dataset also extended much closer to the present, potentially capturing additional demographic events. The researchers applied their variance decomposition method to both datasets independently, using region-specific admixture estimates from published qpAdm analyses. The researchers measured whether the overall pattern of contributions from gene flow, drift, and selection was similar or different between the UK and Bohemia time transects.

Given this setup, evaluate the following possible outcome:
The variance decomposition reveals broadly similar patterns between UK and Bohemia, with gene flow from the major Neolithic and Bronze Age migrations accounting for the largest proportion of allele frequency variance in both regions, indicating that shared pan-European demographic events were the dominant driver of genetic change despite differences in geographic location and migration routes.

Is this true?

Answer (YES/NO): YES